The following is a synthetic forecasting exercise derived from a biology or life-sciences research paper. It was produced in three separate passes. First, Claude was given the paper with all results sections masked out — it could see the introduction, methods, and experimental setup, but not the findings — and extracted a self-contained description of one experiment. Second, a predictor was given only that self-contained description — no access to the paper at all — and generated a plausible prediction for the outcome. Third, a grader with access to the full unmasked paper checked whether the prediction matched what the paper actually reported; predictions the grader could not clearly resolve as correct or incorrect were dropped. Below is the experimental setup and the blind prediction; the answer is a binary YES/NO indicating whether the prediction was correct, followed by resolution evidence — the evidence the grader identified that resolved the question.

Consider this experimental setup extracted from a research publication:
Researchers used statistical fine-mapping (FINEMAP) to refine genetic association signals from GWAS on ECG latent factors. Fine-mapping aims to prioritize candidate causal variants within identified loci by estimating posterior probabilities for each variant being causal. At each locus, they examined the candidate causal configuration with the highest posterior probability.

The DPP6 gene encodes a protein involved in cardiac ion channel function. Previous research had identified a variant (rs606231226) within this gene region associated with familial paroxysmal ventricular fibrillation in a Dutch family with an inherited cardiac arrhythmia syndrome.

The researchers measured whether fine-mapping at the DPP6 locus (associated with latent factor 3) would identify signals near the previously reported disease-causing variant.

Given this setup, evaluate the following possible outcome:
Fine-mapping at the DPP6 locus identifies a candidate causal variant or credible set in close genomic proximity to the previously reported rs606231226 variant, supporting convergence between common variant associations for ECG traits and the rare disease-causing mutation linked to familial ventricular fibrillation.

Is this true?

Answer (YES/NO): YES